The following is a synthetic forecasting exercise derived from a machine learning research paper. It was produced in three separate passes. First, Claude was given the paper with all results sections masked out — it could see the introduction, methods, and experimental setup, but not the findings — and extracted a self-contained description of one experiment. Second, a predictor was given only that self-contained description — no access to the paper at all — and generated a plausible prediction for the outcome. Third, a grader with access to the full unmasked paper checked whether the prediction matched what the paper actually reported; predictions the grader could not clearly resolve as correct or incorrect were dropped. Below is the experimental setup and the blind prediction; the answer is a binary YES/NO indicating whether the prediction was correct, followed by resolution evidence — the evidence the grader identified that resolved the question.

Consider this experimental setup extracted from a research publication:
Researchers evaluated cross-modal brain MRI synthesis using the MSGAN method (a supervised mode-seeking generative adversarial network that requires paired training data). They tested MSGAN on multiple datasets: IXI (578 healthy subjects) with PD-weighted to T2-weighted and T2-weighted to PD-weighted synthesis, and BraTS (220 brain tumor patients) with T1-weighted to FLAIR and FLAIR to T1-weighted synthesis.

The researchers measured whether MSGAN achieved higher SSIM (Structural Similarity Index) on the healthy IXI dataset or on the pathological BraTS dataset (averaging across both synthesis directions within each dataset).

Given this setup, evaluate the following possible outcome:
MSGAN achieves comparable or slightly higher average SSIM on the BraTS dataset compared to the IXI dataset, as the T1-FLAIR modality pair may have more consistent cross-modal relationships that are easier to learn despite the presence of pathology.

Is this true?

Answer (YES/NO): NO